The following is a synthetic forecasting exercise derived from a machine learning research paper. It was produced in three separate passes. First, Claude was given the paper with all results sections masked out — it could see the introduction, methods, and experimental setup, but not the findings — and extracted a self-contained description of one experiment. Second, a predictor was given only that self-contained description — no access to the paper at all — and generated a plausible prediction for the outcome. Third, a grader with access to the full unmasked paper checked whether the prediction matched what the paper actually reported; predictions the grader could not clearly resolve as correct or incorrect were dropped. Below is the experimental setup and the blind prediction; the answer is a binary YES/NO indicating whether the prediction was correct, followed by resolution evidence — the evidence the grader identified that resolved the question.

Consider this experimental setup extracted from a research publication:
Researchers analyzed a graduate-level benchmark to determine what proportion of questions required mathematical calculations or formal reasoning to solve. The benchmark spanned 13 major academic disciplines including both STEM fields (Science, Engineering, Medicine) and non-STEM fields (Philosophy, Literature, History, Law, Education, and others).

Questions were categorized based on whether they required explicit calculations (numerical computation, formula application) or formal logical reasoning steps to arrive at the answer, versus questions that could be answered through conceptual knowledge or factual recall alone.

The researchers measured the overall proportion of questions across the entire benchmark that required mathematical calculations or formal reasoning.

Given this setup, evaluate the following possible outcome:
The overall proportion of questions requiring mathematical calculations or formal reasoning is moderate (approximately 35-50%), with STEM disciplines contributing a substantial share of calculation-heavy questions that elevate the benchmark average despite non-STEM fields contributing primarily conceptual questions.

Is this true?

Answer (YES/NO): YES